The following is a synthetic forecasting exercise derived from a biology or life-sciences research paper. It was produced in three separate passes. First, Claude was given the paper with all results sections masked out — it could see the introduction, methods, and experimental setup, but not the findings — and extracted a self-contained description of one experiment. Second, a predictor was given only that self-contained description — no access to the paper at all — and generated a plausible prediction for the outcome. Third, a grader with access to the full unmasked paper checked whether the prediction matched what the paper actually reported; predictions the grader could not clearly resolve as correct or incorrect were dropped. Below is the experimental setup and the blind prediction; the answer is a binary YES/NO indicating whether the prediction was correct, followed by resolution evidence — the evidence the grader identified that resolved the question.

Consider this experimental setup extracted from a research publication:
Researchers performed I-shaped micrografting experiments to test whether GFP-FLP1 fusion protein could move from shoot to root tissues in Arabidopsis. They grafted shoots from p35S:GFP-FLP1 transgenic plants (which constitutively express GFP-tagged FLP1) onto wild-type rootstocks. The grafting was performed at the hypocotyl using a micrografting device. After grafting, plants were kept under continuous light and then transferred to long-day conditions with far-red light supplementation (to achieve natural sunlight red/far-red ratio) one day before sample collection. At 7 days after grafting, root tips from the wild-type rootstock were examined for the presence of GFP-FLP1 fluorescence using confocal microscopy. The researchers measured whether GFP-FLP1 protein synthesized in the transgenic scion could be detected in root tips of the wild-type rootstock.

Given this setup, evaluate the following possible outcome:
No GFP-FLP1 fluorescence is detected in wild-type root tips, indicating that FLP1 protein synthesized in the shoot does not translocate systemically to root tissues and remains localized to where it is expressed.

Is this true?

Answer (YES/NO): NO